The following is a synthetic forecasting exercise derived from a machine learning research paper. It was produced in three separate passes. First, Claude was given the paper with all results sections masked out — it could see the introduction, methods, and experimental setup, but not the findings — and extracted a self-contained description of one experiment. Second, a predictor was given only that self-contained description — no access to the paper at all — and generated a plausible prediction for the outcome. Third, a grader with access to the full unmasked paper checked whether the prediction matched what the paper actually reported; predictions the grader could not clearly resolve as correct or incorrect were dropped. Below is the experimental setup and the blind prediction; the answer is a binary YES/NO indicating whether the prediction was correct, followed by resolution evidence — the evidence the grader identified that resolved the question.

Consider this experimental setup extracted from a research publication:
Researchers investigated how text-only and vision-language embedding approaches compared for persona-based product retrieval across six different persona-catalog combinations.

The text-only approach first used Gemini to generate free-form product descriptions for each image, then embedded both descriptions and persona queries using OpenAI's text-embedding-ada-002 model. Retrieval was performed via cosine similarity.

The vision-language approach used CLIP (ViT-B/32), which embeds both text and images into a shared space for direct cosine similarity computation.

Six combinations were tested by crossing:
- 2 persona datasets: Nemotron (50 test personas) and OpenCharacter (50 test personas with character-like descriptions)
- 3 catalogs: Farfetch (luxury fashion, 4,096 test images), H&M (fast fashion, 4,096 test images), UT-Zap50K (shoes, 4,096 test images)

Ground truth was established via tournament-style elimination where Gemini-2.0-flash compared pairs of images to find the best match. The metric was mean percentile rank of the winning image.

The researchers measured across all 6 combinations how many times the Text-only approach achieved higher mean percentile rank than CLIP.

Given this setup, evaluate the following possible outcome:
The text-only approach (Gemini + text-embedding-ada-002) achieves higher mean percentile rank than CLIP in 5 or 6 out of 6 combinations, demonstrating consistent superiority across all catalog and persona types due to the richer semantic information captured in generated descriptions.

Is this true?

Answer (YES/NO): NO